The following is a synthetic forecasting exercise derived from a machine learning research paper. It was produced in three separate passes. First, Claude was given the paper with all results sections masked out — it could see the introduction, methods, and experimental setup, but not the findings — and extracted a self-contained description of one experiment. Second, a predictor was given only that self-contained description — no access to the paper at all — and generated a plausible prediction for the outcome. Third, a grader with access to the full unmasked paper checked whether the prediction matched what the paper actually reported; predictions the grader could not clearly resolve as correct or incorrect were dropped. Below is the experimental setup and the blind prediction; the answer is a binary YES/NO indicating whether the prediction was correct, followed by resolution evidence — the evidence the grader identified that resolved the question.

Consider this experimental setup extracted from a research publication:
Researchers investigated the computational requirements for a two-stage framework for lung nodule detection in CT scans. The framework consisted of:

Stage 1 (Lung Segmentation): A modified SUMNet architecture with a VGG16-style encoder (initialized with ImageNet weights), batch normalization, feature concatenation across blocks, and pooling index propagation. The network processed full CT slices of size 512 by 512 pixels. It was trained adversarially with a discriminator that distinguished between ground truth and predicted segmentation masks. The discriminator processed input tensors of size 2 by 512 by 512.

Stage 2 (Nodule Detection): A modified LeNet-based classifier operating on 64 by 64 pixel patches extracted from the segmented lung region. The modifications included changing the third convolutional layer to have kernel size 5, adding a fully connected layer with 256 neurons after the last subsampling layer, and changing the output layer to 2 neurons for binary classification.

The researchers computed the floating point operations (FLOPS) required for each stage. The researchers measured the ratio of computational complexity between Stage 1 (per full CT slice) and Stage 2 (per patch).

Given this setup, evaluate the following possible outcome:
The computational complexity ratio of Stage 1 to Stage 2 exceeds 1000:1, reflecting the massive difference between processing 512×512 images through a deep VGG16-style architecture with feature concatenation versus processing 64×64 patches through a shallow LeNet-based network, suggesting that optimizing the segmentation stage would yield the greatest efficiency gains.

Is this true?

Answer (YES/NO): YES